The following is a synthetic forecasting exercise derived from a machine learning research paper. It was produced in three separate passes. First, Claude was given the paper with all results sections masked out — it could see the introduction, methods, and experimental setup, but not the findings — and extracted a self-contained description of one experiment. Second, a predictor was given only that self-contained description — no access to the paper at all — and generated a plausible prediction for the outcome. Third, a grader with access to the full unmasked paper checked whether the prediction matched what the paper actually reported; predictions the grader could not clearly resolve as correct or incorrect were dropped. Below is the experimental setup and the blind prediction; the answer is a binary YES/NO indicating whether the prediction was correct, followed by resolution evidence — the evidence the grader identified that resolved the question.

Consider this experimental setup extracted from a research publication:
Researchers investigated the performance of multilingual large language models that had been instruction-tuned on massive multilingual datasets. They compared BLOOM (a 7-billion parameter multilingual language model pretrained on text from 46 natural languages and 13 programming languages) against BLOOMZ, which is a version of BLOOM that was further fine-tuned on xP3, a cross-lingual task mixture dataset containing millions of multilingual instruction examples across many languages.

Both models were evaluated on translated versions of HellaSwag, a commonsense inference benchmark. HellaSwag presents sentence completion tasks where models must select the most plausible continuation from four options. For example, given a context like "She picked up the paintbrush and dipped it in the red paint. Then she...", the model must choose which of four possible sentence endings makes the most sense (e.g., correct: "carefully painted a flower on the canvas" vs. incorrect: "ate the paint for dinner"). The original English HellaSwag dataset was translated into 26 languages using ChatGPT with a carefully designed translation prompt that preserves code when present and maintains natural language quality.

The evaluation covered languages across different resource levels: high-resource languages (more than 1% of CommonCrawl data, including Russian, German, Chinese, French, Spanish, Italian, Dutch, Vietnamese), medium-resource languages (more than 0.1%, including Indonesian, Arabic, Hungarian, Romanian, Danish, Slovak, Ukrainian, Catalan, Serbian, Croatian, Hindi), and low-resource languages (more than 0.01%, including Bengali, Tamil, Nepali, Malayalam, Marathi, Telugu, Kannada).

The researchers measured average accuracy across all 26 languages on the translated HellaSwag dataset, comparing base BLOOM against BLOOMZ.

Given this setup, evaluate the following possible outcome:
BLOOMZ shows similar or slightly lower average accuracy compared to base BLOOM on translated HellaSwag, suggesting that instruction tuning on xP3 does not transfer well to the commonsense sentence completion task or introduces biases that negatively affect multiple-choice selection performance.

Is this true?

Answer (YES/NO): YES